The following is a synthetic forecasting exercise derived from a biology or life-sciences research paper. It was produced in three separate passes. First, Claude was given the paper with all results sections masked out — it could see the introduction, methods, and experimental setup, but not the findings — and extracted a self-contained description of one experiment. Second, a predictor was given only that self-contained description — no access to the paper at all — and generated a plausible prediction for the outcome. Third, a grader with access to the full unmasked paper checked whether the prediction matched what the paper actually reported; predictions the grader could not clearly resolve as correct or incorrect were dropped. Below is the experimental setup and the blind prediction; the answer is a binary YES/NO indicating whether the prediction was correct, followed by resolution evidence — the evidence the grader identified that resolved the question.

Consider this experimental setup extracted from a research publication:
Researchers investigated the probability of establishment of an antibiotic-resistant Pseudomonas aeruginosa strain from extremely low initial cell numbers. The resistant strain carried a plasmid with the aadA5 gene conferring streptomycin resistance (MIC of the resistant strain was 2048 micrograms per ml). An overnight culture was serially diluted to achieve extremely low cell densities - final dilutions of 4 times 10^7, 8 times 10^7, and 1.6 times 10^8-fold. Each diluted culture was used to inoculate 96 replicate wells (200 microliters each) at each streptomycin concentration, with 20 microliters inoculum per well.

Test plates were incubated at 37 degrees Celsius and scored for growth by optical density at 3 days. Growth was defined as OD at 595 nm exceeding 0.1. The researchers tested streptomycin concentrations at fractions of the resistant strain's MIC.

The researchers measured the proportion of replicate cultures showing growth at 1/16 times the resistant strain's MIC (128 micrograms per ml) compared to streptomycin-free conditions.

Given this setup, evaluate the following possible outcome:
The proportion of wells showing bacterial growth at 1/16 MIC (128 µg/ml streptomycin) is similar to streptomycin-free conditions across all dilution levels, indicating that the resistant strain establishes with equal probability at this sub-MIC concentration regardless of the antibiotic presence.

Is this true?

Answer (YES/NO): NO